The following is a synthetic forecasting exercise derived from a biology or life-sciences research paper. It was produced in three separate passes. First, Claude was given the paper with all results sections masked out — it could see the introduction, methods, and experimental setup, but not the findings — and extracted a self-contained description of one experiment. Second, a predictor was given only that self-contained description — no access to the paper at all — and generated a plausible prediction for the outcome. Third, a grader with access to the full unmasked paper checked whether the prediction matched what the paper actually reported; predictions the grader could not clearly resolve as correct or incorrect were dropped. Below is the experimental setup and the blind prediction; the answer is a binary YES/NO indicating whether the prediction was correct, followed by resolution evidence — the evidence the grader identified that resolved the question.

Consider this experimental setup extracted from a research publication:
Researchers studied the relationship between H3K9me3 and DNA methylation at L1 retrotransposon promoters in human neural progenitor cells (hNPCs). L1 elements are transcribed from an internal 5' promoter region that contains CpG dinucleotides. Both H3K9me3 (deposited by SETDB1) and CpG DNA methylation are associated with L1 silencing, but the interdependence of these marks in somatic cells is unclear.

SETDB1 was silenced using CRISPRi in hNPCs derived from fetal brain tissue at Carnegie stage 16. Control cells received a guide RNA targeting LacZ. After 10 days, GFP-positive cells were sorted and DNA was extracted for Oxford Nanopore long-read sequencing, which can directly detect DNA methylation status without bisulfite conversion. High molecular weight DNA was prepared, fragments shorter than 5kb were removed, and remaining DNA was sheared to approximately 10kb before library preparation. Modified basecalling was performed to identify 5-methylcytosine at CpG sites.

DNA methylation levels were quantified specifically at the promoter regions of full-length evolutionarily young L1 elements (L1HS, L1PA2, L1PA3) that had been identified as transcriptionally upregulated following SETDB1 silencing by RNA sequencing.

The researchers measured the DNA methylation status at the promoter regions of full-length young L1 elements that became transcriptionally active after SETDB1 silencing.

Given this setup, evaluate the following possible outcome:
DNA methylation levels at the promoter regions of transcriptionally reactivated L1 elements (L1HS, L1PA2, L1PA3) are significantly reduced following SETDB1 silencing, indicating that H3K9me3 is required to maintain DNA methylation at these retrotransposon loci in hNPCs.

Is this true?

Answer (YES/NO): YES